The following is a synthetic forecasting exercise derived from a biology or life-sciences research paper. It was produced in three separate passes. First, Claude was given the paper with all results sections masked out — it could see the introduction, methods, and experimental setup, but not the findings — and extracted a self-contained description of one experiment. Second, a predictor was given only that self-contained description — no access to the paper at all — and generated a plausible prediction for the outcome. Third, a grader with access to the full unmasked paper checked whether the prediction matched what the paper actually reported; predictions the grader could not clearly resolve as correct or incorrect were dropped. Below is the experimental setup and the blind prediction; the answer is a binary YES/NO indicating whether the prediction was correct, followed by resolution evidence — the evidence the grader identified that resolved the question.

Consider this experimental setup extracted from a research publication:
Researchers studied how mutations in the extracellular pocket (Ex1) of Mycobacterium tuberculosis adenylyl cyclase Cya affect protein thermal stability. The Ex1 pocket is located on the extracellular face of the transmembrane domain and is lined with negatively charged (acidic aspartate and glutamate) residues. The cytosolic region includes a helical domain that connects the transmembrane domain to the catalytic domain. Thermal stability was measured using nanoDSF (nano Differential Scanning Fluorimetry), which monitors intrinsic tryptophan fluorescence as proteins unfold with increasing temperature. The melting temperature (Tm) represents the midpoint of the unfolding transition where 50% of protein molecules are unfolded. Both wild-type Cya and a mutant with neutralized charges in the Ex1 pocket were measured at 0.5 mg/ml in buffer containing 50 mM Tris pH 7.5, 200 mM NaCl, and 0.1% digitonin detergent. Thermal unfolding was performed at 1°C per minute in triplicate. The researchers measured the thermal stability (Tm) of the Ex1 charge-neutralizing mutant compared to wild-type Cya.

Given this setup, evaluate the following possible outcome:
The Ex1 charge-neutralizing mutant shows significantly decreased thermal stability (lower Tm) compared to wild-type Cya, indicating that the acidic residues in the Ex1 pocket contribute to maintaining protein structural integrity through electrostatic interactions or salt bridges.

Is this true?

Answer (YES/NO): NO